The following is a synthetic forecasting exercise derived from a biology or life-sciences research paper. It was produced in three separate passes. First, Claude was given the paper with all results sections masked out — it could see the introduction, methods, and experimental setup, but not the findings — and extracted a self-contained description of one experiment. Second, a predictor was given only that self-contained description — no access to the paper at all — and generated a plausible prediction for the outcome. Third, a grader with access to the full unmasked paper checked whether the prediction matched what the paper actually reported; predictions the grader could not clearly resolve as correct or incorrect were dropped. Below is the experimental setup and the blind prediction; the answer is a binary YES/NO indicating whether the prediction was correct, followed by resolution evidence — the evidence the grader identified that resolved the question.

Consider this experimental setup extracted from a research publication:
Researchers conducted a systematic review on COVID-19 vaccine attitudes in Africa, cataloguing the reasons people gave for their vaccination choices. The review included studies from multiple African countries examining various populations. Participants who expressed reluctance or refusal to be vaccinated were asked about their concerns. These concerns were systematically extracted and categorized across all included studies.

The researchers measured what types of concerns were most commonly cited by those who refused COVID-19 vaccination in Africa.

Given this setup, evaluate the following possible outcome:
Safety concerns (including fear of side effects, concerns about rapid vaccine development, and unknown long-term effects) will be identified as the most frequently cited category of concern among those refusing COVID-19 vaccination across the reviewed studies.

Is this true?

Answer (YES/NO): NO